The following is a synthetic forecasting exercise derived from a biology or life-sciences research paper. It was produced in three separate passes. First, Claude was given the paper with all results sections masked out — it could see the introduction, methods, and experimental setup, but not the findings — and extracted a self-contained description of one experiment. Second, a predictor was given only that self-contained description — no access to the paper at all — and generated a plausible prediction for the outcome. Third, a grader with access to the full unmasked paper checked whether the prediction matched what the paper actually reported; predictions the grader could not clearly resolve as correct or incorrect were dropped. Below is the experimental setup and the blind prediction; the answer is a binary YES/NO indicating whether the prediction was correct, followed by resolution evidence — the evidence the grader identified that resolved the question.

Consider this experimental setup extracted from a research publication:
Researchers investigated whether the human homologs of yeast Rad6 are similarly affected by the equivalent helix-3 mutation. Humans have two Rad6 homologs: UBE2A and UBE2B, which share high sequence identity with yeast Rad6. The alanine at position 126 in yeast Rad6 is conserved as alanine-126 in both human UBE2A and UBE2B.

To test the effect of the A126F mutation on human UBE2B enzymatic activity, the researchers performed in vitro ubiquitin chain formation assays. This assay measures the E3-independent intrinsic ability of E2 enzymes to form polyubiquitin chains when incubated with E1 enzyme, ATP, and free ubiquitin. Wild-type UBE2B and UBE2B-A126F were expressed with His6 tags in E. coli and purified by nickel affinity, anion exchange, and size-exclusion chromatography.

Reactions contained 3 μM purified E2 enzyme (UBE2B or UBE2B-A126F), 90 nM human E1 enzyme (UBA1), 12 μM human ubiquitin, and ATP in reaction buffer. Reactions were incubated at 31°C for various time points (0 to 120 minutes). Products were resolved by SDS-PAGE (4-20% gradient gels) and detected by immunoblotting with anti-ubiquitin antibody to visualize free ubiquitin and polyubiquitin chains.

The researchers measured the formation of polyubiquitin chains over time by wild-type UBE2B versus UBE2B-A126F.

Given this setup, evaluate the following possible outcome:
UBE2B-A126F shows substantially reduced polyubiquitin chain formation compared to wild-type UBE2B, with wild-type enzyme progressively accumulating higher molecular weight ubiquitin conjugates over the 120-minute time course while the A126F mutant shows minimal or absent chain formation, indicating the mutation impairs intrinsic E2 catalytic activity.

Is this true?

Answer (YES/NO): YES